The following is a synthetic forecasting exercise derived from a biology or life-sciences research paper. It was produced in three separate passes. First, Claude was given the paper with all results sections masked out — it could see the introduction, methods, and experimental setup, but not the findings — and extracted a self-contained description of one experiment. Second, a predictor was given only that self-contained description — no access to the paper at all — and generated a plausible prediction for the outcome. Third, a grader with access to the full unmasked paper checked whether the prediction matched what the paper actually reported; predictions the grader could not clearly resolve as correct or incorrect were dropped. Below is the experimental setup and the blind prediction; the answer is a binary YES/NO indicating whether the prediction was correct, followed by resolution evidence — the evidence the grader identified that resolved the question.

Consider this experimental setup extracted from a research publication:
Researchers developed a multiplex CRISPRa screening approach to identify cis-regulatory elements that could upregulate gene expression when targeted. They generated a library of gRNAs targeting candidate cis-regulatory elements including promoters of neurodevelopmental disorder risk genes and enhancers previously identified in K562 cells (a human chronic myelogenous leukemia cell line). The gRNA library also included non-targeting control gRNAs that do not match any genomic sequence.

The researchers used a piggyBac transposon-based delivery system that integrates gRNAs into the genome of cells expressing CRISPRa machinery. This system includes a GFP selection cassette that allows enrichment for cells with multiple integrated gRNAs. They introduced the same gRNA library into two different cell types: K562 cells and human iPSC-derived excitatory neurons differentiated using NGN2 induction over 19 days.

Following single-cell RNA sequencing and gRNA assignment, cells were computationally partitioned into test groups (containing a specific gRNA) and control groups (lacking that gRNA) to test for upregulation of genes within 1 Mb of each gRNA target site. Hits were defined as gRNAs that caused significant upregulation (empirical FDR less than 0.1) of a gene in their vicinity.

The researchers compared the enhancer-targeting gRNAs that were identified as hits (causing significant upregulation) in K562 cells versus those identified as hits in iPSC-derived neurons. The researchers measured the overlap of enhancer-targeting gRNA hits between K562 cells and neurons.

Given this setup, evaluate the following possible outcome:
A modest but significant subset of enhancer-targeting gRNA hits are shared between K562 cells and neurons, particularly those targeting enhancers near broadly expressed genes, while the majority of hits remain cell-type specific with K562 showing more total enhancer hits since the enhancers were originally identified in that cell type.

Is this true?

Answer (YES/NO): NO